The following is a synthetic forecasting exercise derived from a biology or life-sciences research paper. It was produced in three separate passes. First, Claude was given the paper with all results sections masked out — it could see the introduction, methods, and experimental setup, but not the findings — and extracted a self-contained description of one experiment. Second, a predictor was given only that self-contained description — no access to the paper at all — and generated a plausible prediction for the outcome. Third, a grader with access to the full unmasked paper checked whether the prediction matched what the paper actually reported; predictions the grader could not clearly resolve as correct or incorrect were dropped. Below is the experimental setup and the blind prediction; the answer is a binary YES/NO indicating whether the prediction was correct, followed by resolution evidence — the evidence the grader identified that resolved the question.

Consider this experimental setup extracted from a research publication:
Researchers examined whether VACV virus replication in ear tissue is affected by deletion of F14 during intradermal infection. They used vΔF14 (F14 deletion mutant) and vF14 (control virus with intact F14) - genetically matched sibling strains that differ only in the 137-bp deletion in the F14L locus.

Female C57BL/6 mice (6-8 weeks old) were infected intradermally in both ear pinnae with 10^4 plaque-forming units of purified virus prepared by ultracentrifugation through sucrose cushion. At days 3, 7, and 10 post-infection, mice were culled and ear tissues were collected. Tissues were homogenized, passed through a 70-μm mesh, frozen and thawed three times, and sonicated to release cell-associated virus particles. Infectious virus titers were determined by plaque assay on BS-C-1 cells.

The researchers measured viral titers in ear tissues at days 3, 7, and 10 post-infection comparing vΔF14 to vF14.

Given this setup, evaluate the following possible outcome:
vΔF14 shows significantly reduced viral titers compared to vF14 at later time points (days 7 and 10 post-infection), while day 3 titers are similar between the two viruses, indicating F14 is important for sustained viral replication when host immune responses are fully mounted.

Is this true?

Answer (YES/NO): YES